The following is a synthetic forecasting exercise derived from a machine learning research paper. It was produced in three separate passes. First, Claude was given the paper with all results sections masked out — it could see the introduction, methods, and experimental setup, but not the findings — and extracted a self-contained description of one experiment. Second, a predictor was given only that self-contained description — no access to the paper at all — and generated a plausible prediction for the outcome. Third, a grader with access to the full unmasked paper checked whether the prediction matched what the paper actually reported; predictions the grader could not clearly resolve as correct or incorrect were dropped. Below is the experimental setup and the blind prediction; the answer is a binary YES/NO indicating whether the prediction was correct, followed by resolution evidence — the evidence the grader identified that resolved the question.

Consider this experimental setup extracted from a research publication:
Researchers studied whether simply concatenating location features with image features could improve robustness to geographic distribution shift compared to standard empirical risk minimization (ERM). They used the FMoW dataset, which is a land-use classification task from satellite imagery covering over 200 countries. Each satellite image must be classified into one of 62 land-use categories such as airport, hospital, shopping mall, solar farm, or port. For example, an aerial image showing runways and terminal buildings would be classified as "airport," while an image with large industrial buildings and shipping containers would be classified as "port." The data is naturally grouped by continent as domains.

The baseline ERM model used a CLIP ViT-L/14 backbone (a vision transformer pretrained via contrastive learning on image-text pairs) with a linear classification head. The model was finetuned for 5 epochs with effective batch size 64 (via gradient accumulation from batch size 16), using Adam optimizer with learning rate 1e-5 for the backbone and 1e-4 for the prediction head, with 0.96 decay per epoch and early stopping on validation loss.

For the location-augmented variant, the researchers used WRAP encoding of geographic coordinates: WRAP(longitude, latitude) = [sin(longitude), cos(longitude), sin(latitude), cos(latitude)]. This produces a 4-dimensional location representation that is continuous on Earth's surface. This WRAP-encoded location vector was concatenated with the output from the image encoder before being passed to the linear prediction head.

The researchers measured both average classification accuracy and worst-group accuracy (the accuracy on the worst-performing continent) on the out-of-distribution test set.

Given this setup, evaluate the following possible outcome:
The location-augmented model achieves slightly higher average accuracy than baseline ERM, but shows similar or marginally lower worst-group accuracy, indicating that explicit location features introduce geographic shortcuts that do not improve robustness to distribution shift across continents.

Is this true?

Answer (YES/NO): NO